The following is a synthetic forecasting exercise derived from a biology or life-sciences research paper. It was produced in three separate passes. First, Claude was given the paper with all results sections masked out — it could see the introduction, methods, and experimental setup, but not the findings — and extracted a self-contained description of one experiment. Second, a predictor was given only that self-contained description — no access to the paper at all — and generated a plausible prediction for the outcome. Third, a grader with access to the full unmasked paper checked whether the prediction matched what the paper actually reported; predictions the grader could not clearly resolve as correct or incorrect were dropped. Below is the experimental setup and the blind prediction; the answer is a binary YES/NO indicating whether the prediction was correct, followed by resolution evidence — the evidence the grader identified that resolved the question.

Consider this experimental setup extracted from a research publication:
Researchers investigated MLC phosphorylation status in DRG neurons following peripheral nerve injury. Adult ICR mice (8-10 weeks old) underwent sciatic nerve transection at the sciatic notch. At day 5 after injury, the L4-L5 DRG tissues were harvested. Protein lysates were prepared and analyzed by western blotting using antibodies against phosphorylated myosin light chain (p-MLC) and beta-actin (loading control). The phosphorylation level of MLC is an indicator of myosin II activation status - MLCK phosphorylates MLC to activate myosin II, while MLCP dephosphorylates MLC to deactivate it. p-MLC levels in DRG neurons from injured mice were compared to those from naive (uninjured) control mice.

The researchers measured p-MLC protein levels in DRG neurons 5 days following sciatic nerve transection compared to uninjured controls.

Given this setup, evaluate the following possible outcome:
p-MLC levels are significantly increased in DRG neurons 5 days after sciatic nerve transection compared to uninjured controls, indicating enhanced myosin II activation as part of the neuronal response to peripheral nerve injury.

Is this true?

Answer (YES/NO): YES